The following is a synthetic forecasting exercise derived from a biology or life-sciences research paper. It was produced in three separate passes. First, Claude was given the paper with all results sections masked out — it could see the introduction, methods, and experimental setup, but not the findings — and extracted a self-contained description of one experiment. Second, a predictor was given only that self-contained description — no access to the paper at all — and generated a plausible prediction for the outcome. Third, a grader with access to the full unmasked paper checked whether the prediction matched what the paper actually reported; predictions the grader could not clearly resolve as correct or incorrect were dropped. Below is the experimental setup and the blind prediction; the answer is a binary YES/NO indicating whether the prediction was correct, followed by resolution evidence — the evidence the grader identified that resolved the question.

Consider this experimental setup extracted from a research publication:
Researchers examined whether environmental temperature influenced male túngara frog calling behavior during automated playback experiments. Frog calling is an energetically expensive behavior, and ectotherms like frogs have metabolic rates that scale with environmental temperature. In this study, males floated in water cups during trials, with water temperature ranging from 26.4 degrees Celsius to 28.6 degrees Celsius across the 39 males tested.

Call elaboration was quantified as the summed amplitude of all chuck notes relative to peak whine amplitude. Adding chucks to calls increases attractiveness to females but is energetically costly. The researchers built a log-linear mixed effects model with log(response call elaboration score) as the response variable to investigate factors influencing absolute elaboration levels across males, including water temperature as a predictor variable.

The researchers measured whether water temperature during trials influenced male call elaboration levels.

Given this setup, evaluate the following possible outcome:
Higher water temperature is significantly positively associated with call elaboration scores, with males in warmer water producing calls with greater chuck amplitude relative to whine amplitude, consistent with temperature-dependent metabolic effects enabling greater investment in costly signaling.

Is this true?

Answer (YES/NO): NO